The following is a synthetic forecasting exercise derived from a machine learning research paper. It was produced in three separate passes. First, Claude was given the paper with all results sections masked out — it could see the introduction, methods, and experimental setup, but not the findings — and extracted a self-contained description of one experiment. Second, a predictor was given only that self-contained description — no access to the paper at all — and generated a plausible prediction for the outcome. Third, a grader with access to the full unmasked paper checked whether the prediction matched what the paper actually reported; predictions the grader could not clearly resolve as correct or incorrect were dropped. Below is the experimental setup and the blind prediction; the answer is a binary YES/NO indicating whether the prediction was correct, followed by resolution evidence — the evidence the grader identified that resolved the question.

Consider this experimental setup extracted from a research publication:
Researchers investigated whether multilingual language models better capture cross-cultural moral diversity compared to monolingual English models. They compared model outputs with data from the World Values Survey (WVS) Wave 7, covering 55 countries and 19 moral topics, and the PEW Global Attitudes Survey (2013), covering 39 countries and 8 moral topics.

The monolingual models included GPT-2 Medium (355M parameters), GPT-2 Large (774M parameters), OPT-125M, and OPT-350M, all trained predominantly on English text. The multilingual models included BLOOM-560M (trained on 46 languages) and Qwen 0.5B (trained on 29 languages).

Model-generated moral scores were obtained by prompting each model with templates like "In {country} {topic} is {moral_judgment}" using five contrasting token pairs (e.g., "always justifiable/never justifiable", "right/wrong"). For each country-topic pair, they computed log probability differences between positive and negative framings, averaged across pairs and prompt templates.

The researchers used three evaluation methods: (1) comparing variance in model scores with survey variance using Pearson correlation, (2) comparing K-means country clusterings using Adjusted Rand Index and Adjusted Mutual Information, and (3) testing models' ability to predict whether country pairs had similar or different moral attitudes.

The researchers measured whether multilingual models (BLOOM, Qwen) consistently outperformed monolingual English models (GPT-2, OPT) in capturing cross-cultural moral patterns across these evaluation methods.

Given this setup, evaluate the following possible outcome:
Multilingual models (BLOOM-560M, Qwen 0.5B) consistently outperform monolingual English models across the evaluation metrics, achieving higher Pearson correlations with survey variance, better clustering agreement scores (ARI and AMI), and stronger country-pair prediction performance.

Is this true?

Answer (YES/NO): NO